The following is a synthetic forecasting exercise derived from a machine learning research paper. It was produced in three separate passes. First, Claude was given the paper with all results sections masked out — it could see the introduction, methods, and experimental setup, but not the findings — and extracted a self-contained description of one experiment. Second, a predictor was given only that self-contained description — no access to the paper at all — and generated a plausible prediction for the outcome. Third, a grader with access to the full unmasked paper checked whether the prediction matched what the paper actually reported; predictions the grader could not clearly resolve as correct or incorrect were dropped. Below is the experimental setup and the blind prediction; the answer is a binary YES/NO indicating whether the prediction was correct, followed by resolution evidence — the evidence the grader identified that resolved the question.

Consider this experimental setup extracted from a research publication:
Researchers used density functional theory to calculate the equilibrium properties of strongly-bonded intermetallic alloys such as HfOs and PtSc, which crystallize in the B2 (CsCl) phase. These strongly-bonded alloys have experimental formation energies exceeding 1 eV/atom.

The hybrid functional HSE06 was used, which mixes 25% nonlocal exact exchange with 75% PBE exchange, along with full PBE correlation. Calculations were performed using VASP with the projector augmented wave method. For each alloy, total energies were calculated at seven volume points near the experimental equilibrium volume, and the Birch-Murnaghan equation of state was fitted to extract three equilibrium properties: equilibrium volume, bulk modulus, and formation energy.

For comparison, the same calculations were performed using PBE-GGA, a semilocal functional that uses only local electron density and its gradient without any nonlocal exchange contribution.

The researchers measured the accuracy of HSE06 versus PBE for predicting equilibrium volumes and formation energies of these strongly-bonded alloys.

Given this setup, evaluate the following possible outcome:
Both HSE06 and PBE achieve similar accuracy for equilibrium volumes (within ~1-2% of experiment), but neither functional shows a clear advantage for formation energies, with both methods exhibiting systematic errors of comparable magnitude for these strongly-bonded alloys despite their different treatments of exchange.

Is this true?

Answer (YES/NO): NO